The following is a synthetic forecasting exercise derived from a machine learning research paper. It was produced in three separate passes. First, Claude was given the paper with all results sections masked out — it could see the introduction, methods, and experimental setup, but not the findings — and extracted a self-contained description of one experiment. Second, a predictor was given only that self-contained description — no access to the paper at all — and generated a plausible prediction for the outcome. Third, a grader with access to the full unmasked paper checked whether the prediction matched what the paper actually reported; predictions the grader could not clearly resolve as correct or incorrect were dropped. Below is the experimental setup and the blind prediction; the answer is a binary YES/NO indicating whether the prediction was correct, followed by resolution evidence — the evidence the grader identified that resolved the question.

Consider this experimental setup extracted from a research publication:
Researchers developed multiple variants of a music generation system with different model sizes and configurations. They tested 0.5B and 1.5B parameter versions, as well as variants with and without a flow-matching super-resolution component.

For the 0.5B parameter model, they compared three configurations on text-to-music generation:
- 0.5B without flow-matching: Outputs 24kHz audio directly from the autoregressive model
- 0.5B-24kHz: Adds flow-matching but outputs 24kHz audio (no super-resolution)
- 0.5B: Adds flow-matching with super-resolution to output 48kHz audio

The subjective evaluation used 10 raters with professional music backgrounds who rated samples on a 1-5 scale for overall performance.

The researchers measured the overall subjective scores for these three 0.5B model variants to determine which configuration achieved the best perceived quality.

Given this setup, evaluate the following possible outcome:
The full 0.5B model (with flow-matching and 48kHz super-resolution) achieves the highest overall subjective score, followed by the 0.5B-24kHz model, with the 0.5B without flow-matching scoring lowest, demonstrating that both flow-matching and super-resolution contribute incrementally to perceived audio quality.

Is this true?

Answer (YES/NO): NO